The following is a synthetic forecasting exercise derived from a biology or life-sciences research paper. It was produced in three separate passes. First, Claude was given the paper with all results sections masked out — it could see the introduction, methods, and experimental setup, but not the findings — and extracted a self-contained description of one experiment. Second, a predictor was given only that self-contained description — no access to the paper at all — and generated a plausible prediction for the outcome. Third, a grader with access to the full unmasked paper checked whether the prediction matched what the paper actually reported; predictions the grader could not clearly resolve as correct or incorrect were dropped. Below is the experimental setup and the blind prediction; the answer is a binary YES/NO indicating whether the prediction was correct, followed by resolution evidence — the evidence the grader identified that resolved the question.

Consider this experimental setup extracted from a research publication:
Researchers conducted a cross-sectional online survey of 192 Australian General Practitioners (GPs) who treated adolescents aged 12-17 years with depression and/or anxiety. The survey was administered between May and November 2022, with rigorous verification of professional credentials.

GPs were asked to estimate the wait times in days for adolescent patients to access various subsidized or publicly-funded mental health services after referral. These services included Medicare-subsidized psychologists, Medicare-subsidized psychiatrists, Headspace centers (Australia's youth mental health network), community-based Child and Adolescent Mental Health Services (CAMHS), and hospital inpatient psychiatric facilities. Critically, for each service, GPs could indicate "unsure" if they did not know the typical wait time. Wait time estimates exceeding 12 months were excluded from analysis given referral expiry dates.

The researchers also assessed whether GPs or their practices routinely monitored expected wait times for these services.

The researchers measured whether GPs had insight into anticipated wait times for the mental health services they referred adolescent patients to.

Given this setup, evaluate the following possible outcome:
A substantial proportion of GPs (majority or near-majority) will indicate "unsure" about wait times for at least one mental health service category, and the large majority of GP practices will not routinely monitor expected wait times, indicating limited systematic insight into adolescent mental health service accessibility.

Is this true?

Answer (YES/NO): NO